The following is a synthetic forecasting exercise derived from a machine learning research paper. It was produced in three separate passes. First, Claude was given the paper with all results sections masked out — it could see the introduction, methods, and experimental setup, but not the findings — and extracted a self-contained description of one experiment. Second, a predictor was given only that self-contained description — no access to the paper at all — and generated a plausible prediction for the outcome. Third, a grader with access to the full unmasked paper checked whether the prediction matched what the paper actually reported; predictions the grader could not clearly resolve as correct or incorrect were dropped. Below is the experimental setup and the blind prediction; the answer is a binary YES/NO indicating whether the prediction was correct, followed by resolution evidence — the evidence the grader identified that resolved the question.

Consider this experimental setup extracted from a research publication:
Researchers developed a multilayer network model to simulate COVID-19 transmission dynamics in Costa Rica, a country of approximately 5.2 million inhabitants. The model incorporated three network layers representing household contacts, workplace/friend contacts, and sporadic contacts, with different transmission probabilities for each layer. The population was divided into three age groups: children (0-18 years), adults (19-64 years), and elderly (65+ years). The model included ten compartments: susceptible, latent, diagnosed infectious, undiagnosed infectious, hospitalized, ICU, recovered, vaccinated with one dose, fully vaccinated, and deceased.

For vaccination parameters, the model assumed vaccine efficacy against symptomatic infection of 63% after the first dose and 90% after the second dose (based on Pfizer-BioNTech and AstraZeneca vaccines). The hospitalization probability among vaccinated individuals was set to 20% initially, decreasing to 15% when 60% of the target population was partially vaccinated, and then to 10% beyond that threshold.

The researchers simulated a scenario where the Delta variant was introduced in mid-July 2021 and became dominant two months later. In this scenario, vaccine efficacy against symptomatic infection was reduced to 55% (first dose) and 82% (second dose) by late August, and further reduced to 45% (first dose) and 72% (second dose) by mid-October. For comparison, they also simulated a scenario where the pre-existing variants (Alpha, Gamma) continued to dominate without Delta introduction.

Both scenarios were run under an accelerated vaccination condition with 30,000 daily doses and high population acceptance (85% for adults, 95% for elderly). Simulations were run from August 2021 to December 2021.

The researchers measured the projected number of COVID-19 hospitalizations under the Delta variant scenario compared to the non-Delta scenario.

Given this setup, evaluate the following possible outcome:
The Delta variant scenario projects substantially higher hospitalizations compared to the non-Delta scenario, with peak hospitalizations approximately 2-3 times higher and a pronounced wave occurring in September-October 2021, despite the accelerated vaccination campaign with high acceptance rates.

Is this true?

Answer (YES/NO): NO